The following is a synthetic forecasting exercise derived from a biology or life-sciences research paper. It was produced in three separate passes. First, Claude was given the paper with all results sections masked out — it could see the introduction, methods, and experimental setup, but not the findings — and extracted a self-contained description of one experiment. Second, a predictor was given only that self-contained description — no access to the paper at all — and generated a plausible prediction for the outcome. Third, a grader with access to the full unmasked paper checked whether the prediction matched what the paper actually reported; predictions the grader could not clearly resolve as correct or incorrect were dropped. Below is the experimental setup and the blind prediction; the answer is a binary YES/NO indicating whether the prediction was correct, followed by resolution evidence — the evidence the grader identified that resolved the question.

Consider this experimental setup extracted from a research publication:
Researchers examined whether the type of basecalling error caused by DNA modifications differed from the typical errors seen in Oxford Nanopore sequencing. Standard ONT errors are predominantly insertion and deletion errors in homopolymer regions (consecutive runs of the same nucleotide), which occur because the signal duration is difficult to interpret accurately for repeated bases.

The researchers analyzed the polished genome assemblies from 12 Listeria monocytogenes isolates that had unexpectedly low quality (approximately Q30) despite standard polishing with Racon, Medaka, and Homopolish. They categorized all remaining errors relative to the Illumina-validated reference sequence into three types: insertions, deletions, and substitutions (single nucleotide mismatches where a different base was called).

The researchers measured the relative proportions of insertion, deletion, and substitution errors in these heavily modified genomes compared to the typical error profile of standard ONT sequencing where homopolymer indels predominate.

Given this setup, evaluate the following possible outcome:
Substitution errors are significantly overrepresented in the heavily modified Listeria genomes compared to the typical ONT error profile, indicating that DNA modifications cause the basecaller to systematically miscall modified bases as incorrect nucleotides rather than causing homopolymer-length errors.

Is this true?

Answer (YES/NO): YES